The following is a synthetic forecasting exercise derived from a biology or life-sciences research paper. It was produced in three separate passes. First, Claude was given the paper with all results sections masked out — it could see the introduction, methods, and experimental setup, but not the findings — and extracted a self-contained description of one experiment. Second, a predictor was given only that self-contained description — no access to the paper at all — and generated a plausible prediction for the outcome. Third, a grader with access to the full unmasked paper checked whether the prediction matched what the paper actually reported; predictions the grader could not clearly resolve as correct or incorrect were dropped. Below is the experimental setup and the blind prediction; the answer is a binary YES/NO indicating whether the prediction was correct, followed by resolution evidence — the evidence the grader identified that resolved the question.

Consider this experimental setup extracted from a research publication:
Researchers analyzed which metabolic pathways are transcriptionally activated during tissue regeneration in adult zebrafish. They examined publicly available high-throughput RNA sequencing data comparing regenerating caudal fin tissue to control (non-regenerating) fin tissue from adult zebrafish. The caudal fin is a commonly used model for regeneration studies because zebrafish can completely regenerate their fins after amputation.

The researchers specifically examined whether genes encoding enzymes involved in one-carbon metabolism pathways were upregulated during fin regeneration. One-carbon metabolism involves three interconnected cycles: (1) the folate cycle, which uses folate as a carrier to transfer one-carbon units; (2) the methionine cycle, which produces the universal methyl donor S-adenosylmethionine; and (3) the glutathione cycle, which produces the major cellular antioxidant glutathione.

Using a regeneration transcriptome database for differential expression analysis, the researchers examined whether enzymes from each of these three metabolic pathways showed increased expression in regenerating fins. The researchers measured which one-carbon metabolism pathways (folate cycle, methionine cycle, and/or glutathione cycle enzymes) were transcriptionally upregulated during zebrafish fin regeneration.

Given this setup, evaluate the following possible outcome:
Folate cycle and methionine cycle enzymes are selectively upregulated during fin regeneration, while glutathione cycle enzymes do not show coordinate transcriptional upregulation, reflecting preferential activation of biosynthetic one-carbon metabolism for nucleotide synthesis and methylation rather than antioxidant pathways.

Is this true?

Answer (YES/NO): NO